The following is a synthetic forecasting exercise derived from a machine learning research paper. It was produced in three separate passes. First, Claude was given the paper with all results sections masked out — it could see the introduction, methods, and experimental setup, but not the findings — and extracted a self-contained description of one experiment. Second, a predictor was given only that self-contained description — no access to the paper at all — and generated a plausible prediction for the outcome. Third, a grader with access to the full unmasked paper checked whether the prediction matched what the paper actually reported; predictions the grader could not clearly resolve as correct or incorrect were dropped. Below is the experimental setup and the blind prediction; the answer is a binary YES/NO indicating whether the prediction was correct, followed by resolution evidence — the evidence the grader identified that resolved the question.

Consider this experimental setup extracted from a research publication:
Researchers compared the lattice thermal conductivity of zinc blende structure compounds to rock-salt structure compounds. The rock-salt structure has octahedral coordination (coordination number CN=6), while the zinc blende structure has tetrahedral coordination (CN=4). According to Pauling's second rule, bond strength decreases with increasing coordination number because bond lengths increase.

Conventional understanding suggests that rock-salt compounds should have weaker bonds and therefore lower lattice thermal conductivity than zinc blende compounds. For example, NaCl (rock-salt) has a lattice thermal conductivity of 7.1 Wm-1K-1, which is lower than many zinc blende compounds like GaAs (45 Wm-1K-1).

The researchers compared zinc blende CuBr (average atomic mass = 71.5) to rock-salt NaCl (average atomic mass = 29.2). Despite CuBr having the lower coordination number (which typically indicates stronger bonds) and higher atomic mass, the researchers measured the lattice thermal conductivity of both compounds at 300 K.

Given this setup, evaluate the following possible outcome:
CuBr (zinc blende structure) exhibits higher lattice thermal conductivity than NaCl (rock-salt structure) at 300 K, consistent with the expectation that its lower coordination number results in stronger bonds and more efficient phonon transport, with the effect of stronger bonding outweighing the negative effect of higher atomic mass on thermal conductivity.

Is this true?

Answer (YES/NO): NO